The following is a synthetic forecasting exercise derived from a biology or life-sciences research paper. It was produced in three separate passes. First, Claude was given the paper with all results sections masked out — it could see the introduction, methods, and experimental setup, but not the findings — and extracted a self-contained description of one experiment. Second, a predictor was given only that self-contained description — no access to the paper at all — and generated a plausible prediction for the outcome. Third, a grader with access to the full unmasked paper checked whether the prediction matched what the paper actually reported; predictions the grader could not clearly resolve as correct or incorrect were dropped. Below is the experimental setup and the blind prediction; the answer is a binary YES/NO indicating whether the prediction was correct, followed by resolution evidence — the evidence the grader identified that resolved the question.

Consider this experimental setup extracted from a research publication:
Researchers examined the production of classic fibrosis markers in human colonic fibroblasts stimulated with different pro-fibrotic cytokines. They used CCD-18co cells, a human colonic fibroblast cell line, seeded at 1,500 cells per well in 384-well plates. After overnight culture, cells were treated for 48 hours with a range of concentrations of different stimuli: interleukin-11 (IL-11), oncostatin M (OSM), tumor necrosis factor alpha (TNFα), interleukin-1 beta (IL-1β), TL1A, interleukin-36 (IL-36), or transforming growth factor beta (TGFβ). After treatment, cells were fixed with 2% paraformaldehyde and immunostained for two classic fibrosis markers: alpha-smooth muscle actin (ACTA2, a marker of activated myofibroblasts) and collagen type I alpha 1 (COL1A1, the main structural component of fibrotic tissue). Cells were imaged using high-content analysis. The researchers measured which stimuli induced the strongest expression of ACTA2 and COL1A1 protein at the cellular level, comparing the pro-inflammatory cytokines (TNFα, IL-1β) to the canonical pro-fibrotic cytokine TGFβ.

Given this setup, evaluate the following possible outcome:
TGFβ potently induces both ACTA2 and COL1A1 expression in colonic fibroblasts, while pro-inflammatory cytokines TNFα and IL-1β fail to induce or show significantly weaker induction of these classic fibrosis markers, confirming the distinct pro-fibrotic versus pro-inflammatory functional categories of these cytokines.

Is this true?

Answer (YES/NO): NO